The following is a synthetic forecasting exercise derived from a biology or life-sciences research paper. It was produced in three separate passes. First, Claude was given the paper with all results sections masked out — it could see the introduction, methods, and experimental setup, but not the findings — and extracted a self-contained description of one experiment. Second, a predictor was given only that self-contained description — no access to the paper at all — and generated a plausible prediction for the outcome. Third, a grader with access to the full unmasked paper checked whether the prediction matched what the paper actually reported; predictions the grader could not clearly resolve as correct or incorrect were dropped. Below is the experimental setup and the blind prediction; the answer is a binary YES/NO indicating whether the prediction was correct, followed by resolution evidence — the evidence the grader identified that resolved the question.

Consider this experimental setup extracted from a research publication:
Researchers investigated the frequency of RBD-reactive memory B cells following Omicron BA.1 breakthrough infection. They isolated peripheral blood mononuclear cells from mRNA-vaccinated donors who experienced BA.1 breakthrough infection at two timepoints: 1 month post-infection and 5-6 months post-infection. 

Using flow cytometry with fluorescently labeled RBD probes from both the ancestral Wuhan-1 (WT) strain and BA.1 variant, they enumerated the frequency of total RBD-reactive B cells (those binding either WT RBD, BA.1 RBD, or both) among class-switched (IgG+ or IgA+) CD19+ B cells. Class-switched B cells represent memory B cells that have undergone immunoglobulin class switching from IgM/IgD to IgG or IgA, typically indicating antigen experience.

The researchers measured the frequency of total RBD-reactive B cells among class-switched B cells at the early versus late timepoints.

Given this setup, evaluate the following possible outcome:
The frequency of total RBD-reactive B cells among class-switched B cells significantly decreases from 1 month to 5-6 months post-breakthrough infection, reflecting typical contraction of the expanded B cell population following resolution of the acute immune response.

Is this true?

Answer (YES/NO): NO